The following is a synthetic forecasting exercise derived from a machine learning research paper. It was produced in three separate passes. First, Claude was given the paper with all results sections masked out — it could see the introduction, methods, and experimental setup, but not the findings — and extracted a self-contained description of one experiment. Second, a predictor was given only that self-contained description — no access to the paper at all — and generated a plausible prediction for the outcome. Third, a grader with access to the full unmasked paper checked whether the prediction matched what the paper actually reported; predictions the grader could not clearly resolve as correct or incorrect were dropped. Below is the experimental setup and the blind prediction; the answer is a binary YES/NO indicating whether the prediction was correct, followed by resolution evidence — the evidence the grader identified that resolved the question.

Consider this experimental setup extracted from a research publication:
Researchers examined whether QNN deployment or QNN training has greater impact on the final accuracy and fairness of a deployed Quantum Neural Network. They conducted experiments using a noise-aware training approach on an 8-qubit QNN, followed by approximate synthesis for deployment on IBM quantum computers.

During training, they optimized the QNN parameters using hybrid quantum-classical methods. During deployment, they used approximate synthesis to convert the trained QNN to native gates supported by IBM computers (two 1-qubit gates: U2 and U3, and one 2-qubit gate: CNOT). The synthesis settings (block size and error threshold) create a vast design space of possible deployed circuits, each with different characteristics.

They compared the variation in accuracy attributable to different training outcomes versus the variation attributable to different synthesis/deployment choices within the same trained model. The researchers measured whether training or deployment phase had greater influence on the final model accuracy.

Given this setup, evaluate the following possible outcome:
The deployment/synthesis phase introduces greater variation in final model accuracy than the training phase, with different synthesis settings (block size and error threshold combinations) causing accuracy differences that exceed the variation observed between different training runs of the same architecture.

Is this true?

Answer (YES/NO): YES